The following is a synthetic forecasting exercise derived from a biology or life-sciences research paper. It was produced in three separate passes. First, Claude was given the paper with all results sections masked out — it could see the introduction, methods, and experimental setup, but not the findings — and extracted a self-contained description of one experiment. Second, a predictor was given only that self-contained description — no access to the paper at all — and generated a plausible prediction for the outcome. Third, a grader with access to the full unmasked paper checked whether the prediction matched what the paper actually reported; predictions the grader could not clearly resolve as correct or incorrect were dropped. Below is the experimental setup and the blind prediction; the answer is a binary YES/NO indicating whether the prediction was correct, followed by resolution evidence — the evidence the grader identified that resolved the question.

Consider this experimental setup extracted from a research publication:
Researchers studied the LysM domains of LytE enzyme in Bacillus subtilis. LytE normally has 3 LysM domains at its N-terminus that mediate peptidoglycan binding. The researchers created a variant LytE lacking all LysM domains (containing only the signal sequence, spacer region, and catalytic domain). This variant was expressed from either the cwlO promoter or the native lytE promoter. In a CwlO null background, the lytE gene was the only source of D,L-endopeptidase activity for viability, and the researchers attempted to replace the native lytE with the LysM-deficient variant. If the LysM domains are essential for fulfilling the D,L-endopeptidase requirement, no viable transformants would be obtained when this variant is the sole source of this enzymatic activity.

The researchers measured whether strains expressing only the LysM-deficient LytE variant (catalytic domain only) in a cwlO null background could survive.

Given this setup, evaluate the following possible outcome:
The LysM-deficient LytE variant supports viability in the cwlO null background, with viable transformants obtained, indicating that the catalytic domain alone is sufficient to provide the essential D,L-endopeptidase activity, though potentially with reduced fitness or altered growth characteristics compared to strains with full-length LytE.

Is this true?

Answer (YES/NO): NO